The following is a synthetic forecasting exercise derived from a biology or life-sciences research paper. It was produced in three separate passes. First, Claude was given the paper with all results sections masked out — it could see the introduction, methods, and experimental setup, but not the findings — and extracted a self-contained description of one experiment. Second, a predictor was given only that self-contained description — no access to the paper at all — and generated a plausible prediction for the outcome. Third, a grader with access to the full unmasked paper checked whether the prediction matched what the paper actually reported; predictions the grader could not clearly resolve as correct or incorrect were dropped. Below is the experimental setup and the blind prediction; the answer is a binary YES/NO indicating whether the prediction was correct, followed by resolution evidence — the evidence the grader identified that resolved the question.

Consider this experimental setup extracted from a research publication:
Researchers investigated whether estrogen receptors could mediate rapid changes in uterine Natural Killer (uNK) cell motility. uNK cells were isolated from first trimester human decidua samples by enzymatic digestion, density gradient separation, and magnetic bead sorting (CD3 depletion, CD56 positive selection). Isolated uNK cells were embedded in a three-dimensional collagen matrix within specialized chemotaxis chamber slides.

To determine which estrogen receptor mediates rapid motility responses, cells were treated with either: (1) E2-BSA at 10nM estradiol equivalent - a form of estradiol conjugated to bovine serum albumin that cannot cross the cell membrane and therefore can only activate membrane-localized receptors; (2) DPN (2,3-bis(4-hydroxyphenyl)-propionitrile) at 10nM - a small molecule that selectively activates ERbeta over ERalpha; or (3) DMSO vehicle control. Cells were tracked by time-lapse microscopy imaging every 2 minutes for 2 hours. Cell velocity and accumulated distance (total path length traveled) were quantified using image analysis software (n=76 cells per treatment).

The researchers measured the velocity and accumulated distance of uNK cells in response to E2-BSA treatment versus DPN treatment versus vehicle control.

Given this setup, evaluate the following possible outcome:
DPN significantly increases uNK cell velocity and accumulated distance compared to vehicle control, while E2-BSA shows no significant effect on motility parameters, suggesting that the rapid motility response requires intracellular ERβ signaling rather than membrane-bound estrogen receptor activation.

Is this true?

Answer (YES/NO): NO